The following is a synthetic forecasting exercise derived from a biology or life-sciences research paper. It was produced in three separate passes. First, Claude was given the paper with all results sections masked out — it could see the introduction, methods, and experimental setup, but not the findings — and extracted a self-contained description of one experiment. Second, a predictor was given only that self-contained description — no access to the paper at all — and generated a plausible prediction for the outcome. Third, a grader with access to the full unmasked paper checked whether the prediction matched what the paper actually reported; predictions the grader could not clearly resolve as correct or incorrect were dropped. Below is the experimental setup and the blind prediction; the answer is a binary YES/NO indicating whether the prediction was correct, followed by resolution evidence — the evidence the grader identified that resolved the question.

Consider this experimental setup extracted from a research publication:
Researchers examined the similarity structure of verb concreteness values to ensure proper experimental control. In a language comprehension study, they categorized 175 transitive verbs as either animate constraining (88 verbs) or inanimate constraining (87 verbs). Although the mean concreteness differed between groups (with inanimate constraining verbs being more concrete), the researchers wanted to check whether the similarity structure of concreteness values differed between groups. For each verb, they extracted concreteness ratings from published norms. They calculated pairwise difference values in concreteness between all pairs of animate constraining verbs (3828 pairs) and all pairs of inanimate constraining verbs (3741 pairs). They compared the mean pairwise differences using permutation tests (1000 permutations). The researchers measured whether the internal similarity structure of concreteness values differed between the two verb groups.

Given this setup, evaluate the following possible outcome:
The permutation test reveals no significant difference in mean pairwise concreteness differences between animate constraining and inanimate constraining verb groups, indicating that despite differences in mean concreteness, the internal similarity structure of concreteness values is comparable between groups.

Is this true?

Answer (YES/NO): YES